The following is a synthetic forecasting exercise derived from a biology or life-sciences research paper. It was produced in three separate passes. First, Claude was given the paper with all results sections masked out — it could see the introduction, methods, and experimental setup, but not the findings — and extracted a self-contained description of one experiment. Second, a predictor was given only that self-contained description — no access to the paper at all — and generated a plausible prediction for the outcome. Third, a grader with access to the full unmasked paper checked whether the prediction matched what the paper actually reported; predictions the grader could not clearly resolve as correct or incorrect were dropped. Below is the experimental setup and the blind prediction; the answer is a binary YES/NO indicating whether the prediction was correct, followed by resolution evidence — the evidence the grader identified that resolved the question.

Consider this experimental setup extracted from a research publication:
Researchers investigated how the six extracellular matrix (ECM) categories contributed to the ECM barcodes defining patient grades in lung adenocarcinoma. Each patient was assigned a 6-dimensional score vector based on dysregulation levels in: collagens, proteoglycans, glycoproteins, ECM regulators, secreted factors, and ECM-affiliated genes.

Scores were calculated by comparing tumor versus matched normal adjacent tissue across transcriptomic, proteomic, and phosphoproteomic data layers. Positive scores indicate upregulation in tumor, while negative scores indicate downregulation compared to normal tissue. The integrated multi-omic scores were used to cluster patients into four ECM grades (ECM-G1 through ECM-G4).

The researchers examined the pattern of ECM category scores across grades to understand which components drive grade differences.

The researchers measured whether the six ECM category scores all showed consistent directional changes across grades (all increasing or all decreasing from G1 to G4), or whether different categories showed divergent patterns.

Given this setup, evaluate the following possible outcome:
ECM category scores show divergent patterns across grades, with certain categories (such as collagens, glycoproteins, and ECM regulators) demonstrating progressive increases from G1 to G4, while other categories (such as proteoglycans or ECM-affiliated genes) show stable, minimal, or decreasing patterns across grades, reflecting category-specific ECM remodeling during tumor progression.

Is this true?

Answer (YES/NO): NO